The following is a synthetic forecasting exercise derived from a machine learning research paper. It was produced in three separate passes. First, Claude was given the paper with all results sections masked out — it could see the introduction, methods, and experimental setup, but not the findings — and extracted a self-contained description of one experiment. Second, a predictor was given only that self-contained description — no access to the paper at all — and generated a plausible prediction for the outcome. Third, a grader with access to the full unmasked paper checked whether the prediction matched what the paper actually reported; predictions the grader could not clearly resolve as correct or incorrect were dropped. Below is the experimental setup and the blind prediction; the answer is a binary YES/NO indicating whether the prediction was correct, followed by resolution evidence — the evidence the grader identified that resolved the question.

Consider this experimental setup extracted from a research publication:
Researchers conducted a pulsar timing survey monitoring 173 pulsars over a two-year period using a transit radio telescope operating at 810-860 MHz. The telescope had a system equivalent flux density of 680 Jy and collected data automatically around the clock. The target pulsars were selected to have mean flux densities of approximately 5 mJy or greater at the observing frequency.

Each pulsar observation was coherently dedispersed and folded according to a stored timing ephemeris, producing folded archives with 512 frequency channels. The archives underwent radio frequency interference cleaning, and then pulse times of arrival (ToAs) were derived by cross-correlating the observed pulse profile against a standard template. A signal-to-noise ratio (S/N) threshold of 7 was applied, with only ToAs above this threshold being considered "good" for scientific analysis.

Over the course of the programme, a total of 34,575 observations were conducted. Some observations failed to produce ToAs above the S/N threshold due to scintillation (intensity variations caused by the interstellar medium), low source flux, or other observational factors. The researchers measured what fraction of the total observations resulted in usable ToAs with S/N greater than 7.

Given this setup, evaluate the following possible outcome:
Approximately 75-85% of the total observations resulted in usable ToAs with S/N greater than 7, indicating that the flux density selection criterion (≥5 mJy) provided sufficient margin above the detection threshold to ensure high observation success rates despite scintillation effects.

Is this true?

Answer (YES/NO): NO